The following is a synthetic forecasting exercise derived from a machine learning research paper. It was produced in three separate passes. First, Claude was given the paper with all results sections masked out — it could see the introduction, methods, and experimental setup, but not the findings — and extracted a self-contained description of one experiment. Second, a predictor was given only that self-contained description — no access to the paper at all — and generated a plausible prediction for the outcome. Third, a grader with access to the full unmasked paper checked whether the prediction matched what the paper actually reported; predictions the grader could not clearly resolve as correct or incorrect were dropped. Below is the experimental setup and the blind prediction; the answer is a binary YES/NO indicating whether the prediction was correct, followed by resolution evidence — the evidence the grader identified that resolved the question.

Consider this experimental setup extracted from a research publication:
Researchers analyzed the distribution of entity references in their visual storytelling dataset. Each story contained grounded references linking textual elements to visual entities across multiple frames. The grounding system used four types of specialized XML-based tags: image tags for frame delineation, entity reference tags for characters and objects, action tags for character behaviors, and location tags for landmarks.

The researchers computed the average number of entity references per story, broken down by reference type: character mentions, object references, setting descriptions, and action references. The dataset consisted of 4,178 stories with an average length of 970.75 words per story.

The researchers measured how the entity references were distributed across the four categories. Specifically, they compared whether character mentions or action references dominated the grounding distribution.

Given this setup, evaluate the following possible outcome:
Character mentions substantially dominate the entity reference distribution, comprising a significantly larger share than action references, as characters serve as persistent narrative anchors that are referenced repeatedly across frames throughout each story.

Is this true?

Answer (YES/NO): YES